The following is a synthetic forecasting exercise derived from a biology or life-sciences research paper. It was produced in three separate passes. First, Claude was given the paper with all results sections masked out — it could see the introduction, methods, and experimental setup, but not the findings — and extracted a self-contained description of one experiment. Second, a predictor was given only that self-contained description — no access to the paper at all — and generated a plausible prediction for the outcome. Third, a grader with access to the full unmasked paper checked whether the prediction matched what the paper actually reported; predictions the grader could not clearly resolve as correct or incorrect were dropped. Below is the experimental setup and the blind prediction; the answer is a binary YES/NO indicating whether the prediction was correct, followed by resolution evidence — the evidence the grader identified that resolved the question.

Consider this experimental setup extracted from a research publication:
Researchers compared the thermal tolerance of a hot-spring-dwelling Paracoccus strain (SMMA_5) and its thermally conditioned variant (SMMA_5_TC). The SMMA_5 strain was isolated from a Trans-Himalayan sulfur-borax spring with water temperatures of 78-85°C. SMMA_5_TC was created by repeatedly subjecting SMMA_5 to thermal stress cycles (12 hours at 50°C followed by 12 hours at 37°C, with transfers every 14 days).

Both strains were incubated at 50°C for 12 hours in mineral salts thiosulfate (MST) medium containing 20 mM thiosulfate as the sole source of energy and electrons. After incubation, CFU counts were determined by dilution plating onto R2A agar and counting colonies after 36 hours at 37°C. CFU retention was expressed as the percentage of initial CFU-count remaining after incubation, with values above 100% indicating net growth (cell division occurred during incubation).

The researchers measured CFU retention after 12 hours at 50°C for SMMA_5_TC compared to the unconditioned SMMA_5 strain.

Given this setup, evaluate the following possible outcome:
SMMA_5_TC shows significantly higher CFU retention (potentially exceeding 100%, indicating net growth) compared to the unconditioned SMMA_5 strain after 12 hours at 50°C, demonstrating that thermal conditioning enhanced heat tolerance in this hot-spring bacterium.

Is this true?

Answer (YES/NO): YES